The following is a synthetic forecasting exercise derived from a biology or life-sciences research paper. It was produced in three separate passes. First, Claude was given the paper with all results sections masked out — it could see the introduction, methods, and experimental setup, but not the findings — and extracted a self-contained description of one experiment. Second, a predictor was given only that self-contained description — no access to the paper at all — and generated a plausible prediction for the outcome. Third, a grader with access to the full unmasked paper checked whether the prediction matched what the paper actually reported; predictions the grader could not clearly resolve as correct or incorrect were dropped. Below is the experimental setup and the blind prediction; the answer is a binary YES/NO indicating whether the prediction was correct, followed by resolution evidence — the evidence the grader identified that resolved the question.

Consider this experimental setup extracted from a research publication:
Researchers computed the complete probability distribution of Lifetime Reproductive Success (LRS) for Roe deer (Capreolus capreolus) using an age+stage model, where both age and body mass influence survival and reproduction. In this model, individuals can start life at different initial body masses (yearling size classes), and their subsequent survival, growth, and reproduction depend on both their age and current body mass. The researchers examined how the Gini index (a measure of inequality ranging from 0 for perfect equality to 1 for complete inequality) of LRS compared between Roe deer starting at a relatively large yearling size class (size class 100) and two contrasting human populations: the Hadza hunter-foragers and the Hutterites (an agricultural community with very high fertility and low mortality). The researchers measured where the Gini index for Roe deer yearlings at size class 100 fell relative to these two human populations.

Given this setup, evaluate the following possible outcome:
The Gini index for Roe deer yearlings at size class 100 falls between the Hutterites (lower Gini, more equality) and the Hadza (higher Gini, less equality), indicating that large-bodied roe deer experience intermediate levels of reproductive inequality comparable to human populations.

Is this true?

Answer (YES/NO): YES